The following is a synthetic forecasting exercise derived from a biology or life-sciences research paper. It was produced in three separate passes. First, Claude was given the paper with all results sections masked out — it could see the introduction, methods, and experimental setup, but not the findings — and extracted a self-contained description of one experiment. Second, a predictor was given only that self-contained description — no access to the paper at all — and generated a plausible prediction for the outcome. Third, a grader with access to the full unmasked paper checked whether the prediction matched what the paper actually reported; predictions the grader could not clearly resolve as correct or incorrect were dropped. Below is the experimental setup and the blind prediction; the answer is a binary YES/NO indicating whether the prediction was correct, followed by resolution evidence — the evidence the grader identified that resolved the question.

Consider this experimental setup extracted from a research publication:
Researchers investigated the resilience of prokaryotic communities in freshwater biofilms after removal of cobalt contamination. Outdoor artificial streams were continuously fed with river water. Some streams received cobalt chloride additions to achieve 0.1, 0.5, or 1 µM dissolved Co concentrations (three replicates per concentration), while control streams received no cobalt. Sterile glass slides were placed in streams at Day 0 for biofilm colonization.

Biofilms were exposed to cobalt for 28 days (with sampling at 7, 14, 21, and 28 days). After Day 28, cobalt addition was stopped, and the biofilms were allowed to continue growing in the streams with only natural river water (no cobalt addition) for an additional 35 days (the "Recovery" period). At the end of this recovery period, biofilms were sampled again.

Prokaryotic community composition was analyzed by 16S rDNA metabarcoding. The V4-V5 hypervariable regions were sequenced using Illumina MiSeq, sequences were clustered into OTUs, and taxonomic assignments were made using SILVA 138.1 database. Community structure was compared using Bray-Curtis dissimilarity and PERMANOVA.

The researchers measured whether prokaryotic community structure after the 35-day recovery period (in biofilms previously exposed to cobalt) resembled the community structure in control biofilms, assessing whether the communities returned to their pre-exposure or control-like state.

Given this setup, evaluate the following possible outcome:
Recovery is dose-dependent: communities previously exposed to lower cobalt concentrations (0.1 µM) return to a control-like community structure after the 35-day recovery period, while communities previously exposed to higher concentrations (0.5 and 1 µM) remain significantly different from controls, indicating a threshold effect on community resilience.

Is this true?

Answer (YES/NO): NO